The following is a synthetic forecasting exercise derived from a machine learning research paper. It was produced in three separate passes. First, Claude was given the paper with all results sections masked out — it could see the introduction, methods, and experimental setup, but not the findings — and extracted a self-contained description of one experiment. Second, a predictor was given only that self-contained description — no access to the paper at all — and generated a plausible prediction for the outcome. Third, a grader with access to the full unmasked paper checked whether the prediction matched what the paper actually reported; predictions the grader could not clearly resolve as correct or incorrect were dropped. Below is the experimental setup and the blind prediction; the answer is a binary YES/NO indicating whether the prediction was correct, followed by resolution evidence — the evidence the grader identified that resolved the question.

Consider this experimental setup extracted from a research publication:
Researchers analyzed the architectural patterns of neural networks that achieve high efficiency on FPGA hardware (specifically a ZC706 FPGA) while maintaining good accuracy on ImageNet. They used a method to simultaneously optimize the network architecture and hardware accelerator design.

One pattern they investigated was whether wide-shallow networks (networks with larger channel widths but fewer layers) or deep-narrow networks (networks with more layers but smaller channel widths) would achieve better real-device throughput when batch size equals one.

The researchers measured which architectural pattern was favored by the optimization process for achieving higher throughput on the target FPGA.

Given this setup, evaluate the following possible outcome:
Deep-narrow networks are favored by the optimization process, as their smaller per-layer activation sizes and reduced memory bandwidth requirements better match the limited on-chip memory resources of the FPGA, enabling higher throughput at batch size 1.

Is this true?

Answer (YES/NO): NO